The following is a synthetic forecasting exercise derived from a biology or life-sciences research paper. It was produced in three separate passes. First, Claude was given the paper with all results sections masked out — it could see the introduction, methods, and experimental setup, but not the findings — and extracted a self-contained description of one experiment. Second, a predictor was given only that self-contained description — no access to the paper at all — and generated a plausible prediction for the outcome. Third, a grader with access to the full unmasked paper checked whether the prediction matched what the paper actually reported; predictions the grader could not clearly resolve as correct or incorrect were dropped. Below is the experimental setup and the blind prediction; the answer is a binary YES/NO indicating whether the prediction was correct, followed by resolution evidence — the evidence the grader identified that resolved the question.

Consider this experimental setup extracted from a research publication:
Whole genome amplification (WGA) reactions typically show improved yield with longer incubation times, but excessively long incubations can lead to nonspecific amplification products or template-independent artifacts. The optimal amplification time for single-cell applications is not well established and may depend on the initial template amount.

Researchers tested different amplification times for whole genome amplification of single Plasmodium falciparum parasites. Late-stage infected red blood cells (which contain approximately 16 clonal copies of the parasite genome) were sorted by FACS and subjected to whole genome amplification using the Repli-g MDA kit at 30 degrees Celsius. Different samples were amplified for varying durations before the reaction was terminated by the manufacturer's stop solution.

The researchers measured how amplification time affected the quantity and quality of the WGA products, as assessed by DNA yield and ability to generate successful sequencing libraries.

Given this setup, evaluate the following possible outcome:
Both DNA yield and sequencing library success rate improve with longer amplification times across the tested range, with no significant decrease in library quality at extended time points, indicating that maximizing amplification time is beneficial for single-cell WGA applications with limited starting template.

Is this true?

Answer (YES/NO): NO